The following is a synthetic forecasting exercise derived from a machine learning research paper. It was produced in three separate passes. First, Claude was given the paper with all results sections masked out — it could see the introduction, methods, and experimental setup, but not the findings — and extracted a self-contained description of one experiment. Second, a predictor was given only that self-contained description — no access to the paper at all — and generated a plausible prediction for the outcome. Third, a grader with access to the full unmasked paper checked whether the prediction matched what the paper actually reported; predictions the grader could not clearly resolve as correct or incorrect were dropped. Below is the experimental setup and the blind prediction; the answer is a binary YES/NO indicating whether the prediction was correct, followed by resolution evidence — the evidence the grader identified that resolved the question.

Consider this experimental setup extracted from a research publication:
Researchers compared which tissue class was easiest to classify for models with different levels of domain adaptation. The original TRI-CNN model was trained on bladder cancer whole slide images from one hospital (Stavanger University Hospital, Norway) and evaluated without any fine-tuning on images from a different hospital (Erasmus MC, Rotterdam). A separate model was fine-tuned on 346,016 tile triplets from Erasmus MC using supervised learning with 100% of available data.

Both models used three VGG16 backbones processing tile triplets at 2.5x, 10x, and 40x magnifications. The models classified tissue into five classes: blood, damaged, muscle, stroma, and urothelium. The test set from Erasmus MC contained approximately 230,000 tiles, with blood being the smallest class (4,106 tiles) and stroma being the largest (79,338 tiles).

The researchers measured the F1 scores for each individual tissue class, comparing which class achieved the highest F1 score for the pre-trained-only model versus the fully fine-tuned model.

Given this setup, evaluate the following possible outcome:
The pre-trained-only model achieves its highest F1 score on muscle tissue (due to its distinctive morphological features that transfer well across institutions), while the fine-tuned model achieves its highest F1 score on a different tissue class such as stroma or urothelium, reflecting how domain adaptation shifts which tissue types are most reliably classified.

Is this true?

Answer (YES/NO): NO